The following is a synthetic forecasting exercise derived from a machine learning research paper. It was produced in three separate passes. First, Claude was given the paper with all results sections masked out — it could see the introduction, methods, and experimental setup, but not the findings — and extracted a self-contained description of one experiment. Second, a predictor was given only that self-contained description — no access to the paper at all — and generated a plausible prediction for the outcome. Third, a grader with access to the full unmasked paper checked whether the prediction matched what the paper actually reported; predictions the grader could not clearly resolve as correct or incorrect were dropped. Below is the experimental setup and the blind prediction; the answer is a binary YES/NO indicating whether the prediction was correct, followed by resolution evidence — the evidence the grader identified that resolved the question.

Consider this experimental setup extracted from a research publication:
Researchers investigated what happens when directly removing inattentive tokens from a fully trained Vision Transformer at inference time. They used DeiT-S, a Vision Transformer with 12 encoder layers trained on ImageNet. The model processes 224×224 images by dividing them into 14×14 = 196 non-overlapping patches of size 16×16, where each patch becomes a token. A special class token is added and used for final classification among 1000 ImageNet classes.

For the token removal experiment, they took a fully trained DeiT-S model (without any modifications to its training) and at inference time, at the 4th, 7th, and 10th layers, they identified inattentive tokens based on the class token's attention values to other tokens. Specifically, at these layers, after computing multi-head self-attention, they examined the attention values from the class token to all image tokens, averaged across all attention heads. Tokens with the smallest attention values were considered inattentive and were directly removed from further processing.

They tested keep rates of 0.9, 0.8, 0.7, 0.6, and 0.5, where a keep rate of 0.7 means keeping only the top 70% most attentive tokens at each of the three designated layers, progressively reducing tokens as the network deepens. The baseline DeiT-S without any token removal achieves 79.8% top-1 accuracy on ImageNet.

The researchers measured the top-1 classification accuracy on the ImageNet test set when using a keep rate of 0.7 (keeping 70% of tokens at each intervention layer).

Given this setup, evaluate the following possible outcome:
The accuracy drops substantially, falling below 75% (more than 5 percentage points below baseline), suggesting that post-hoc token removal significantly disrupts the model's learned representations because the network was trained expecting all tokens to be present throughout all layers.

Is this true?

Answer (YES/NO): NO